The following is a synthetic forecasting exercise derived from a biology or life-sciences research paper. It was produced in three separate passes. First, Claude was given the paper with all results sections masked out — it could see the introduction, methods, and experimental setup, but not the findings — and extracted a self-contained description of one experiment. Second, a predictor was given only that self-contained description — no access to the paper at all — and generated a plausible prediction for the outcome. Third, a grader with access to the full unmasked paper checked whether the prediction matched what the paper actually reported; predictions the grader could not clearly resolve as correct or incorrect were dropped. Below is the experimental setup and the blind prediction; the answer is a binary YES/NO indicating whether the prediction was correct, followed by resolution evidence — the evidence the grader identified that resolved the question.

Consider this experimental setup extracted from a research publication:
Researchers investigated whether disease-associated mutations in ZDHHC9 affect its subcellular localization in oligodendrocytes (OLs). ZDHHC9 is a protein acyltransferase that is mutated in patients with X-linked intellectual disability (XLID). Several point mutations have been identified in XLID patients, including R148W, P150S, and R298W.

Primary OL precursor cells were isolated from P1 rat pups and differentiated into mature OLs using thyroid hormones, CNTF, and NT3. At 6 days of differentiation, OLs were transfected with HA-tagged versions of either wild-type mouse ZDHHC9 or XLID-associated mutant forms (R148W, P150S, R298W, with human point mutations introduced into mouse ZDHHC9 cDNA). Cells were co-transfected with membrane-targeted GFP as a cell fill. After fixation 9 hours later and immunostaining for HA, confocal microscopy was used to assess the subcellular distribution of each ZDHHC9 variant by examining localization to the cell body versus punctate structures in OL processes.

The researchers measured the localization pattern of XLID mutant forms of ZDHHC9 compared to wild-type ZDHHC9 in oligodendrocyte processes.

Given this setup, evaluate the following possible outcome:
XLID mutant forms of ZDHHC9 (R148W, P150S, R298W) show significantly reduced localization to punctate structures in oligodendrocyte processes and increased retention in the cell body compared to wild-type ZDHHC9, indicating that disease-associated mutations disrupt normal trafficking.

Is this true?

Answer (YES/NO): YES